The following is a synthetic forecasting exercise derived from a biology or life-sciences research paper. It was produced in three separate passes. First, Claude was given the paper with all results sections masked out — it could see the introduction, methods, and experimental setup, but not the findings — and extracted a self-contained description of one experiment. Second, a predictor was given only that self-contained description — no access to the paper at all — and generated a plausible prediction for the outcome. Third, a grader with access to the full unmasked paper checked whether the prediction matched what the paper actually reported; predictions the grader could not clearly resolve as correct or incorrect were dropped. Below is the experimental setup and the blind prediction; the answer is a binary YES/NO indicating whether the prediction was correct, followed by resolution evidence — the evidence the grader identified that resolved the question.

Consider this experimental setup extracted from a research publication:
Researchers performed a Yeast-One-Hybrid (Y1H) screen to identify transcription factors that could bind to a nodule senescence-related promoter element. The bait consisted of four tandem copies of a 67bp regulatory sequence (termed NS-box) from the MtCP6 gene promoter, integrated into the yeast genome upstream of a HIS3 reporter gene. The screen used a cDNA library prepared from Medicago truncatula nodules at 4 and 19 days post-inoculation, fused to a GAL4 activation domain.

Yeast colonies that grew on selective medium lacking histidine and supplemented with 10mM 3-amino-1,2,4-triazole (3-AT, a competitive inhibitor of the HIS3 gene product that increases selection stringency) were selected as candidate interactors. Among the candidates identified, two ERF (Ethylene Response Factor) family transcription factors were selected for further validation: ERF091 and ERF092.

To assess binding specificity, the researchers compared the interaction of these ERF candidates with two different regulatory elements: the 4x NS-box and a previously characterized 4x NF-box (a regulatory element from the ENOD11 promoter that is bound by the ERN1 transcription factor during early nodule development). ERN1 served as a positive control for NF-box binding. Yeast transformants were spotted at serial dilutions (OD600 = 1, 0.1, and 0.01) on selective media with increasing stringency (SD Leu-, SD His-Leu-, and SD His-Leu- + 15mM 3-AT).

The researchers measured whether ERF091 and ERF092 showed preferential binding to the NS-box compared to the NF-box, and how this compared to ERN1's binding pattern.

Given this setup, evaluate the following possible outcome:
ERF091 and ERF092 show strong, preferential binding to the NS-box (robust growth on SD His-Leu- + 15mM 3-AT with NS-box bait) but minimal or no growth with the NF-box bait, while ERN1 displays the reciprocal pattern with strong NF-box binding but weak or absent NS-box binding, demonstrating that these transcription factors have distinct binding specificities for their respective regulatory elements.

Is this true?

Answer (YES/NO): YES